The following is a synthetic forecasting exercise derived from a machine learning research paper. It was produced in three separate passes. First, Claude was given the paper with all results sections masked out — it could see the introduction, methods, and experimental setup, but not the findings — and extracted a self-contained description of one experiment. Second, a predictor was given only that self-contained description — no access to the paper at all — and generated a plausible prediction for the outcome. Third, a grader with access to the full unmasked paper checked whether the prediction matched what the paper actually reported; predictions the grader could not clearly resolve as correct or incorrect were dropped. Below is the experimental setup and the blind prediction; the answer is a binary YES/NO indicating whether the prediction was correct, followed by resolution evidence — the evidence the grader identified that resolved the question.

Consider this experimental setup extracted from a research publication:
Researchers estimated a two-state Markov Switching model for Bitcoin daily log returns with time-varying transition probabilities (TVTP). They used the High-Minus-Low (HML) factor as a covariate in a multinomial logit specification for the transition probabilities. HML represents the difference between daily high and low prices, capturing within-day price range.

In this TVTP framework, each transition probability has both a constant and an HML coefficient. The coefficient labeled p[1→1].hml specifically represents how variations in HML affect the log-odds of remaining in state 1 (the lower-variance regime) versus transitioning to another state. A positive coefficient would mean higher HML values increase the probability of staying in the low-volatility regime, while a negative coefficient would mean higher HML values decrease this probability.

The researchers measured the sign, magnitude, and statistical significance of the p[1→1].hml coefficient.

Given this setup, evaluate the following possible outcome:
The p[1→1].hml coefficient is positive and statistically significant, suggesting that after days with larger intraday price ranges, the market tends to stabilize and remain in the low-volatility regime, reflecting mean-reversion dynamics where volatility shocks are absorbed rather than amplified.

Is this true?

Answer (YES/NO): NO